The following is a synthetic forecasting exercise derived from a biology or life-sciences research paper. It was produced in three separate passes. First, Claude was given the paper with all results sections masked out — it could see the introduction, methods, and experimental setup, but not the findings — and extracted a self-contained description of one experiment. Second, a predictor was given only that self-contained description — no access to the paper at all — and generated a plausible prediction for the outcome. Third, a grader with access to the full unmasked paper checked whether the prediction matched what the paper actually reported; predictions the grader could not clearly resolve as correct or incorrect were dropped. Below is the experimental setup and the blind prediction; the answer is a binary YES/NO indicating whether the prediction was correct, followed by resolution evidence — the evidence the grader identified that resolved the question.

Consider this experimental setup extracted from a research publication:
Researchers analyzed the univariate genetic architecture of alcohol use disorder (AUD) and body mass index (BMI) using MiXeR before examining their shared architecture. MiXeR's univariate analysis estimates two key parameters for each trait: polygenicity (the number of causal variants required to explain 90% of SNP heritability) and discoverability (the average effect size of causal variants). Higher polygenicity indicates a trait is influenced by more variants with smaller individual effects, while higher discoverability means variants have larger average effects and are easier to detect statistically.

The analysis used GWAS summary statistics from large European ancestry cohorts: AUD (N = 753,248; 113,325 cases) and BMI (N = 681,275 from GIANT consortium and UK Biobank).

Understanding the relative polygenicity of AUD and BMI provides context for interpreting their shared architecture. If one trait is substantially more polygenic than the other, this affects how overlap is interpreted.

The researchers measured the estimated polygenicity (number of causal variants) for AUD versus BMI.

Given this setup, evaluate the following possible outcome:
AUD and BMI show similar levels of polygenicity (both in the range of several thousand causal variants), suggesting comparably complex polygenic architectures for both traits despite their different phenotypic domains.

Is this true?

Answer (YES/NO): YES